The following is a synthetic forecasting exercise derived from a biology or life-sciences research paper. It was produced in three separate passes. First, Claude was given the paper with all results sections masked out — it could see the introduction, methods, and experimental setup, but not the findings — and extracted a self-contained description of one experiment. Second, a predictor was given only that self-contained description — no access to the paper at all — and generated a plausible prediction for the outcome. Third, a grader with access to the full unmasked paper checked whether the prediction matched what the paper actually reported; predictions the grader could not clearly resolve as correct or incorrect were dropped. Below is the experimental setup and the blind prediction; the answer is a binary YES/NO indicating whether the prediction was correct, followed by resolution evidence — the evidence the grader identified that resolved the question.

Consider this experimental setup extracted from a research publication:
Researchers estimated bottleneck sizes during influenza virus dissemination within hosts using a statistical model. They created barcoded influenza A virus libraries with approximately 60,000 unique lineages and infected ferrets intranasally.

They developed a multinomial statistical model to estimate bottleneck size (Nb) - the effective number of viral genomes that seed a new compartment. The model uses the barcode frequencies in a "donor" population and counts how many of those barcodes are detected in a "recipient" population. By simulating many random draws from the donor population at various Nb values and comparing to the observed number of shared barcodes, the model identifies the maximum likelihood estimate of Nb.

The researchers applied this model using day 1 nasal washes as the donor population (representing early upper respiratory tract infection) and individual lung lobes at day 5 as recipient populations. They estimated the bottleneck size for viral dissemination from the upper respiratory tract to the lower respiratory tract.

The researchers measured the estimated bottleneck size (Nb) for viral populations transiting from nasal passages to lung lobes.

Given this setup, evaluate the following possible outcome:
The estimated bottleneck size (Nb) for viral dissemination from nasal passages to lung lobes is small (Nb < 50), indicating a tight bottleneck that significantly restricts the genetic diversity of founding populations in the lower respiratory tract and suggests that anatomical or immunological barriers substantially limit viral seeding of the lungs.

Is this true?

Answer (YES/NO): NO